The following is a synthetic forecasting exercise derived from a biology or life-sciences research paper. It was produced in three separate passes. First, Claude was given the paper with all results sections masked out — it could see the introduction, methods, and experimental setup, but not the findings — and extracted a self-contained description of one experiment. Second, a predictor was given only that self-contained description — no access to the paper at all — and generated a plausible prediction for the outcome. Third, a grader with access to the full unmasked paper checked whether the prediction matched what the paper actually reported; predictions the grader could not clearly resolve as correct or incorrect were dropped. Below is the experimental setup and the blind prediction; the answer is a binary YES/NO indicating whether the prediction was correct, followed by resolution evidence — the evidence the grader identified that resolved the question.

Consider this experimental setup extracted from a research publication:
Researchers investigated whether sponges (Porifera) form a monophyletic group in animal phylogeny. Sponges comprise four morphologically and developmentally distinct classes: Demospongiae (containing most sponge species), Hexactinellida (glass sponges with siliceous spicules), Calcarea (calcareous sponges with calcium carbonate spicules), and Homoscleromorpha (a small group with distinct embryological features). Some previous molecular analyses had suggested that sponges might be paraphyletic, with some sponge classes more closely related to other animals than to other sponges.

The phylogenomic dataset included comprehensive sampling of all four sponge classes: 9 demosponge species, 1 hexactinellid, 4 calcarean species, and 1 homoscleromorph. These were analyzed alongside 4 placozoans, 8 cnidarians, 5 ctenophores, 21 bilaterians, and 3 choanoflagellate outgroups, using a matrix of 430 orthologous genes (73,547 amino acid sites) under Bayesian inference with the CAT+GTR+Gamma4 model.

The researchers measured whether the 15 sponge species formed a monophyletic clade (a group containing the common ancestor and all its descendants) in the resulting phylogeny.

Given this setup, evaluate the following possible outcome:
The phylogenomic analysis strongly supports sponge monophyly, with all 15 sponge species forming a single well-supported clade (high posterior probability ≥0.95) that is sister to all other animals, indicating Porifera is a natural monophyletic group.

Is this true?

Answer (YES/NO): NO